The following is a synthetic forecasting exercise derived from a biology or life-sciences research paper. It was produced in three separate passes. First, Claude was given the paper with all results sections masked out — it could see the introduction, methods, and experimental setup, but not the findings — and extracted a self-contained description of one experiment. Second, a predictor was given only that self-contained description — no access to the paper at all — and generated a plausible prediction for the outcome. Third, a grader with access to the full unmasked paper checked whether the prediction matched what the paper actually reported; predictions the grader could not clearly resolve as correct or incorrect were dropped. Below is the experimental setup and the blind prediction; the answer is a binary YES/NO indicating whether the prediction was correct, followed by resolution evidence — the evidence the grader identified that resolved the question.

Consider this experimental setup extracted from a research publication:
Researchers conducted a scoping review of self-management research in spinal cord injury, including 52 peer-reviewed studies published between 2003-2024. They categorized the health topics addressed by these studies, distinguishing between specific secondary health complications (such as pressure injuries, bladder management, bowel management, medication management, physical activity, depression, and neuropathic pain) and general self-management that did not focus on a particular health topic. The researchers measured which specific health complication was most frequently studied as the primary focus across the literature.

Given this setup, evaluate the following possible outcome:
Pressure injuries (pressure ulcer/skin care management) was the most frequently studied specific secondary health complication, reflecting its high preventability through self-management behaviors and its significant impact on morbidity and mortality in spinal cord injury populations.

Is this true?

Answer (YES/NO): YES